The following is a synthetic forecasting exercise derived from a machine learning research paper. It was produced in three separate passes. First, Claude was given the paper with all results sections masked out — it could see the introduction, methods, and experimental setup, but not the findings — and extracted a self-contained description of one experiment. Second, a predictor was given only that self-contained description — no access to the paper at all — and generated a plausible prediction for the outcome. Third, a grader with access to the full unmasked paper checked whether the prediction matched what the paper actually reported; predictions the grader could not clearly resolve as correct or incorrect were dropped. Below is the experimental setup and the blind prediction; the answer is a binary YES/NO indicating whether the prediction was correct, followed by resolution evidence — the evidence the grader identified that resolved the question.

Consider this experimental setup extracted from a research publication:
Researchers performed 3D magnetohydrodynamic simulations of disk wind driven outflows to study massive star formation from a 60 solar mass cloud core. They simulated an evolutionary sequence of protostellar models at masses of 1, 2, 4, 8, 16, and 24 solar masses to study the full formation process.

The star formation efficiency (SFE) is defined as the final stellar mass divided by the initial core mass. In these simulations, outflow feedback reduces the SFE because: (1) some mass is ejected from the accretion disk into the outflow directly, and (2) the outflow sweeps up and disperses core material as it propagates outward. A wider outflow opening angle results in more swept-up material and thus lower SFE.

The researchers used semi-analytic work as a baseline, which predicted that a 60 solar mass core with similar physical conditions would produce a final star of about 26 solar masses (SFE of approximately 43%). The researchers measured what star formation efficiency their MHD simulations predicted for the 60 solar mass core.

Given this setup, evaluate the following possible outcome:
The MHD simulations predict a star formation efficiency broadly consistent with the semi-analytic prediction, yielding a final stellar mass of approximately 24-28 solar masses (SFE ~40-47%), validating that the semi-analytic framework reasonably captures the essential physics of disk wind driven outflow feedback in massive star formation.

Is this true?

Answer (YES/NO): NO